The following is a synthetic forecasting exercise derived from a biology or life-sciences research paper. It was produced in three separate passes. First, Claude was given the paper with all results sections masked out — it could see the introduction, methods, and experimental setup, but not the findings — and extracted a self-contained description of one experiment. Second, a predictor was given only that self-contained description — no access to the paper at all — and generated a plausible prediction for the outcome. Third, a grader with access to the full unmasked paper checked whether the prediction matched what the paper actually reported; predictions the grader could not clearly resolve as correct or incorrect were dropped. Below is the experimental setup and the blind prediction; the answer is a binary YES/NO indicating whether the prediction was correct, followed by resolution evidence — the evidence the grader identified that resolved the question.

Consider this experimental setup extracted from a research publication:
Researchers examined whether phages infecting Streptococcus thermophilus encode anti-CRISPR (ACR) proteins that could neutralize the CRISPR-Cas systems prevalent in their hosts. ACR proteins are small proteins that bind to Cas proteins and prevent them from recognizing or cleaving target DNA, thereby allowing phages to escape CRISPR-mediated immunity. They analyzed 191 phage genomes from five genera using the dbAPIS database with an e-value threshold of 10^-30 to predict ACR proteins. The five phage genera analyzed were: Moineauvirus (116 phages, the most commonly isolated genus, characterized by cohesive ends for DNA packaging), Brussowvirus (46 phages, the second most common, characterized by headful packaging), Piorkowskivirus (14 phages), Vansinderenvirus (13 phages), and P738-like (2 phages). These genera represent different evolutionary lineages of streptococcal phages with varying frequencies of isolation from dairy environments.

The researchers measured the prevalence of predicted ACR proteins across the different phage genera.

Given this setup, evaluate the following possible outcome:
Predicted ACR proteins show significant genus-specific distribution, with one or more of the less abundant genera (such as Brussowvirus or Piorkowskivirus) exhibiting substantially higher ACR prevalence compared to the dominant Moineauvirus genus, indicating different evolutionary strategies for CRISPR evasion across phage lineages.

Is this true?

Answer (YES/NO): NO